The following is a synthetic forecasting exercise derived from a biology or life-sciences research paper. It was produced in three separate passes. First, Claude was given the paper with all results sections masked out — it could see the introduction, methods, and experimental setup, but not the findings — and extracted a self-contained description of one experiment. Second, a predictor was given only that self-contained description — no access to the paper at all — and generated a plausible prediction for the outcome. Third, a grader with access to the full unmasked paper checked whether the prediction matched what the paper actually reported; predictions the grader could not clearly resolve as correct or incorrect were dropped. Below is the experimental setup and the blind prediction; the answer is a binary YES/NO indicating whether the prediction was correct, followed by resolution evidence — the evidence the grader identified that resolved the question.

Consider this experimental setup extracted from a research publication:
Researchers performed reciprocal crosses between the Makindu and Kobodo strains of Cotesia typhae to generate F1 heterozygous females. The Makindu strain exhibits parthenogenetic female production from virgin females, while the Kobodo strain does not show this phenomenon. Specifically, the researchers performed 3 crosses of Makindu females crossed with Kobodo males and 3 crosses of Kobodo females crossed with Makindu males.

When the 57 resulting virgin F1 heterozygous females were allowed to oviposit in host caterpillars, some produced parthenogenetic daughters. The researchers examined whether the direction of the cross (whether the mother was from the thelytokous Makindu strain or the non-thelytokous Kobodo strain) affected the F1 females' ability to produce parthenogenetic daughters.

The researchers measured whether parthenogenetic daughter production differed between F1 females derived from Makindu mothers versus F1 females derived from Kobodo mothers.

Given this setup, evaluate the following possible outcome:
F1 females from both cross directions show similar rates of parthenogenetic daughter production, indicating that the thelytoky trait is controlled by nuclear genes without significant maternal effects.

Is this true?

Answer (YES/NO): YES